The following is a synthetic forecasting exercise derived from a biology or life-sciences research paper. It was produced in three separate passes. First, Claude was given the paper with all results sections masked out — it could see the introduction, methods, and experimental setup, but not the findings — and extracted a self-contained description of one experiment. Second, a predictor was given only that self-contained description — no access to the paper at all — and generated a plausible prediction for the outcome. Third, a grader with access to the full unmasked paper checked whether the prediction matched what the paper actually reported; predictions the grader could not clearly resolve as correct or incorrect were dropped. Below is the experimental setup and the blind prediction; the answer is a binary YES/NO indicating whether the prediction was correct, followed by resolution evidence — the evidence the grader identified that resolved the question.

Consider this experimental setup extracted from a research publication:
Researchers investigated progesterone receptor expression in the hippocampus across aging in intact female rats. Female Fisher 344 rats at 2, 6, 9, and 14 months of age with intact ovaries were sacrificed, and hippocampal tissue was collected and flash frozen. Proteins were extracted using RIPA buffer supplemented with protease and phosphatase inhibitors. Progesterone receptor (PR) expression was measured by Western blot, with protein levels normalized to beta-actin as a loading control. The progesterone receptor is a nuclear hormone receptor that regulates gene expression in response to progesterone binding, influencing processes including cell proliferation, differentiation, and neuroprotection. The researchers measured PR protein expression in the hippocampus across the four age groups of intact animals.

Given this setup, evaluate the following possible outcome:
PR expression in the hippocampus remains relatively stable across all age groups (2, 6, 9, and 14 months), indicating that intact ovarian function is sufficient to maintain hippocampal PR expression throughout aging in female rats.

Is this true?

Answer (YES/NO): YES